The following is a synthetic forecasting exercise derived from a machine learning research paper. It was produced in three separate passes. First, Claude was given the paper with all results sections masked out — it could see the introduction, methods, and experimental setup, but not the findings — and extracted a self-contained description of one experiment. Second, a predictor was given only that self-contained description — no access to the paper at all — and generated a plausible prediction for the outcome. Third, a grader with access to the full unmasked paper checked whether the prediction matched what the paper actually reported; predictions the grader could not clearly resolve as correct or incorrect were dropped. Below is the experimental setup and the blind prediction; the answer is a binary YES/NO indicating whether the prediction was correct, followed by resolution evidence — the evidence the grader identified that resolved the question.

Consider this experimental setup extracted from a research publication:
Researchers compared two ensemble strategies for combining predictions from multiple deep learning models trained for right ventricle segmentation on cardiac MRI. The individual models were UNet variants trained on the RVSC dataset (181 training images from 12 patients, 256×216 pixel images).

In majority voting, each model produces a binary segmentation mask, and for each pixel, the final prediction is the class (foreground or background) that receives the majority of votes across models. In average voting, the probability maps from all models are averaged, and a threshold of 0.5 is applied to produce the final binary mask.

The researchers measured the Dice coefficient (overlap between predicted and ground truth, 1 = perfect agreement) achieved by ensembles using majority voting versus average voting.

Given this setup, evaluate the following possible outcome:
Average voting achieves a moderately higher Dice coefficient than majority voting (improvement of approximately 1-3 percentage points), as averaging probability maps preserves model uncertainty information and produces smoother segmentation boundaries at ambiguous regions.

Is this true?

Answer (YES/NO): NO